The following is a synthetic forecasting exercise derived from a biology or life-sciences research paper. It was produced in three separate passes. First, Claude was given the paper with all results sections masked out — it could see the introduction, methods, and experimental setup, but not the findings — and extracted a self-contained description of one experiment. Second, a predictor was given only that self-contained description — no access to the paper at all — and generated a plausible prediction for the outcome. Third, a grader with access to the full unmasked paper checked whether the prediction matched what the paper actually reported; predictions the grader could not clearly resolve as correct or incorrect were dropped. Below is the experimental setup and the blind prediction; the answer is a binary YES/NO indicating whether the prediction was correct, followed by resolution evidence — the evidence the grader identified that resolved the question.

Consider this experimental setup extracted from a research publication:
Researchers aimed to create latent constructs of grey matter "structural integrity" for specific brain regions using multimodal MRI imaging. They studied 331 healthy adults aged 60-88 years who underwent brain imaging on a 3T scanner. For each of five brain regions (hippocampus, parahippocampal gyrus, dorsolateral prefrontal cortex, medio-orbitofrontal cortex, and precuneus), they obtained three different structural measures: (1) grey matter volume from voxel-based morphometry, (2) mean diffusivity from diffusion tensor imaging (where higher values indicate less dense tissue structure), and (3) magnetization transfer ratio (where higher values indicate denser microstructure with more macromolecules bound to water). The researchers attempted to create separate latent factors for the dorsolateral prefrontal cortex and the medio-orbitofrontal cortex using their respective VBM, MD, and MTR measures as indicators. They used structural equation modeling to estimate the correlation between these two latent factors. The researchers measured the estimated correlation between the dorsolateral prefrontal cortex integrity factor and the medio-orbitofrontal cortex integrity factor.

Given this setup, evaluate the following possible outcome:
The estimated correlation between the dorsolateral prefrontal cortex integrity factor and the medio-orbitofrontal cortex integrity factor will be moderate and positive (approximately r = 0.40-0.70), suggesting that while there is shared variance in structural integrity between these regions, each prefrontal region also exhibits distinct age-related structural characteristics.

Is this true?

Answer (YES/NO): NO